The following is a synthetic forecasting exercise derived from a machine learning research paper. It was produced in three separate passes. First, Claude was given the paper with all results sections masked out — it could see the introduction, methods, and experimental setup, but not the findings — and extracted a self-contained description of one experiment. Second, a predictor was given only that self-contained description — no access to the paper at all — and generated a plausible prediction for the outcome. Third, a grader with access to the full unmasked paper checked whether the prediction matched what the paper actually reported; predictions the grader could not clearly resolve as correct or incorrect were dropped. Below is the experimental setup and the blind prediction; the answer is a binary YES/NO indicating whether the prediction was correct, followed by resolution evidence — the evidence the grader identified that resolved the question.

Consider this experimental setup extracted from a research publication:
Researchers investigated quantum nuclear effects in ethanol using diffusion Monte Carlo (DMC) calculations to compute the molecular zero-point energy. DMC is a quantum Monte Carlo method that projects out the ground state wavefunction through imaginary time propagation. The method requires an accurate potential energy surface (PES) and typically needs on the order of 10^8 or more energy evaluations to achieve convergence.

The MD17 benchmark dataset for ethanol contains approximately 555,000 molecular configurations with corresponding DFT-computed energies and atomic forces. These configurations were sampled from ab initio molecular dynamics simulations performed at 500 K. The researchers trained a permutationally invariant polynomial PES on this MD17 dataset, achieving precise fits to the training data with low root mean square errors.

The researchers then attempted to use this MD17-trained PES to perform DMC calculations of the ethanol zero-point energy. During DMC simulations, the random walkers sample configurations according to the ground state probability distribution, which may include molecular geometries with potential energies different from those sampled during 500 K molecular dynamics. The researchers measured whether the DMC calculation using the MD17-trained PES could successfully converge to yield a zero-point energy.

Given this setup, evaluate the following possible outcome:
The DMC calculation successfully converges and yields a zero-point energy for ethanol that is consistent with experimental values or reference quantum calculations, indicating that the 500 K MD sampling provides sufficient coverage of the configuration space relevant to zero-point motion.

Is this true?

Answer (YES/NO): NO